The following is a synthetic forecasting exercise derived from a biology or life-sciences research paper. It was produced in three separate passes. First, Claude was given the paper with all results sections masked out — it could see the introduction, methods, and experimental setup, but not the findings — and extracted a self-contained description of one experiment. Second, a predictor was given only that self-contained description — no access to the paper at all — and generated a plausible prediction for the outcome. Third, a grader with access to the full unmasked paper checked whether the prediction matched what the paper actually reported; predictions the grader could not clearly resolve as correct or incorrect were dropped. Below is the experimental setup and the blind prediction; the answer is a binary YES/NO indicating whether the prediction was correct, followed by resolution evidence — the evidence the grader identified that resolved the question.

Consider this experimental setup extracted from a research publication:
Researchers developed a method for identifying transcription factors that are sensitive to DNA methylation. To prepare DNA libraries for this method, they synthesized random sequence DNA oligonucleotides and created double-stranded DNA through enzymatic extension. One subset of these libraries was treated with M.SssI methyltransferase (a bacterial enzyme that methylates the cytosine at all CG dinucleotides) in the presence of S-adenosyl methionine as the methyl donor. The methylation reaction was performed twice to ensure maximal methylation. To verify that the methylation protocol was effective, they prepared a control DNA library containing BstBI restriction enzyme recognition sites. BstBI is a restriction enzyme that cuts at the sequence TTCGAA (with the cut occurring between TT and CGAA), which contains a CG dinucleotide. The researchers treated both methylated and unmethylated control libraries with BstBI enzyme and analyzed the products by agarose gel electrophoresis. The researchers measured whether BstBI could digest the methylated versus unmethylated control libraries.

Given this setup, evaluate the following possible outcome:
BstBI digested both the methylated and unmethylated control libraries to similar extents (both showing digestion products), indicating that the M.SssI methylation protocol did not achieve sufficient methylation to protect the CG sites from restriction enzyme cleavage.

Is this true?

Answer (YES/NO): NO